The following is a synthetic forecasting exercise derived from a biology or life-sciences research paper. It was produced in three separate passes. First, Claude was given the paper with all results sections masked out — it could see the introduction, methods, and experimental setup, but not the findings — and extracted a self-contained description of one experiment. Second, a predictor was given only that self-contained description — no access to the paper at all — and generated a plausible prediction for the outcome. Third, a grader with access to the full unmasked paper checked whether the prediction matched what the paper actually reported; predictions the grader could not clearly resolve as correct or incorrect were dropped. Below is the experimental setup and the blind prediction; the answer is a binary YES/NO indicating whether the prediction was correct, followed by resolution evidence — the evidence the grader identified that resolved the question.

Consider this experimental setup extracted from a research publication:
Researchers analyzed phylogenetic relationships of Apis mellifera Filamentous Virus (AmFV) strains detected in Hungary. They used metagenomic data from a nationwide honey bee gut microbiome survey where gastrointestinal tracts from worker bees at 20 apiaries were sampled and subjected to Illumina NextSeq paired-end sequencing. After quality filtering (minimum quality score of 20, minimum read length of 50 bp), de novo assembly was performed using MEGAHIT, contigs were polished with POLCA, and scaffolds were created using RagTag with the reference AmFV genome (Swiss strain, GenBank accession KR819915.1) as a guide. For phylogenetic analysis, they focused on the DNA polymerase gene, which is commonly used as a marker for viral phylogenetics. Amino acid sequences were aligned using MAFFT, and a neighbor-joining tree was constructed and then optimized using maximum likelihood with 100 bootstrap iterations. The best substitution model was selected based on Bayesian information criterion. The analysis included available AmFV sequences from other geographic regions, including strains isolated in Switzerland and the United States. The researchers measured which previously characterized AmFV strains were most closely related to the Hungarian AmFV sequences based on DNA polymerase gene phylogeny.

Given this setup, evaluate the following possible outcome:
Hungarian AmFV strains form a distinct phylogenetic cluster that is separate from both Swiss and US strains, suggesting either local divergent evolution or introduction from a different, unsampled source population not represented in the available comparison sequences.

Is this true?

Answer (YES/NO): NO